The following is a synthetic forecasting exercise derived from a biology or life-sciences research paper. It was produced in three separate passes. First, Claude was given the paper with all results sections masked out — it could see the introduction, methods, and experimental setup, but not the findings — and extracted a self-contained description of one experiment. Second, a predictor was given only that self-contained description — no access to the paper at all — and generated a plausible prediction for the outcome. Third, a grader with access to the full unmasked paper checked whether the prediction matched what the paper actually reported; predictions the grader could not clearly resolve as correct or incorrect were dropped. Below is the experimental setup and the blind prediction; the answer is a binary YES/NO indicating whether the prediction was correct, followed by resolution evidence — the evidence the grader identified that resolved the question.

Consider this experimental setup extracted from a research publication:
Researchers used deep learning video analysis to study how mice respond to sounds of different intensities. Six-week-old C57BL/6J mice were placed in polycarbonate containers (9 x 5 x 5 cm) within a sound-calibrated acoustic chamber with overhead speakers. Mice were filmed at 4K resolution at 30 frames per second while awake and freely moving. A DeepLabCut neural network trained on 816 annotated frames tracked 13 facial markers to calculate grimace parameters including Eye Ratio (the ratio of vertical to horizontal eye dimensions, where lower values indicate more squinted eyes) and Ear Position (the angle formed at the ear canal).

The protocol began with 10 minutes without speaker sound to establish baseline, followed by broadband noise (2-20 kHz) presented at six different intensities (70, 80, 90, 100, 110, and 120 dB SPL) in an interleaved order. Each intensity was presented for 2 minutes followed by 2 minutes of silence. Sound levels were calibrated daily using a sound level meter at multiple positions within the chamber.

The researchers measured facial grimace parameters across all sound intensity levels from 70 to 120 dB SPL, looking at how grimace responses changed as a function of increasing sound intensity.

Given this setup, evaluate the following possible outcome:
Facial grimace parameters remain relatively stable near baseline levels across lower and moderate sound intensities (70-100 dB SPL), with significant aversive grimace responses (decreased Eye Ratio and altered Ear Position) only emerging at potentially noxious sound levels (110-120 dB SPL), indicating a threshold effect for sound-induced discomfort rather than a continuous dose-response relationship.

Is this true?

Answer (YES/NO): NO